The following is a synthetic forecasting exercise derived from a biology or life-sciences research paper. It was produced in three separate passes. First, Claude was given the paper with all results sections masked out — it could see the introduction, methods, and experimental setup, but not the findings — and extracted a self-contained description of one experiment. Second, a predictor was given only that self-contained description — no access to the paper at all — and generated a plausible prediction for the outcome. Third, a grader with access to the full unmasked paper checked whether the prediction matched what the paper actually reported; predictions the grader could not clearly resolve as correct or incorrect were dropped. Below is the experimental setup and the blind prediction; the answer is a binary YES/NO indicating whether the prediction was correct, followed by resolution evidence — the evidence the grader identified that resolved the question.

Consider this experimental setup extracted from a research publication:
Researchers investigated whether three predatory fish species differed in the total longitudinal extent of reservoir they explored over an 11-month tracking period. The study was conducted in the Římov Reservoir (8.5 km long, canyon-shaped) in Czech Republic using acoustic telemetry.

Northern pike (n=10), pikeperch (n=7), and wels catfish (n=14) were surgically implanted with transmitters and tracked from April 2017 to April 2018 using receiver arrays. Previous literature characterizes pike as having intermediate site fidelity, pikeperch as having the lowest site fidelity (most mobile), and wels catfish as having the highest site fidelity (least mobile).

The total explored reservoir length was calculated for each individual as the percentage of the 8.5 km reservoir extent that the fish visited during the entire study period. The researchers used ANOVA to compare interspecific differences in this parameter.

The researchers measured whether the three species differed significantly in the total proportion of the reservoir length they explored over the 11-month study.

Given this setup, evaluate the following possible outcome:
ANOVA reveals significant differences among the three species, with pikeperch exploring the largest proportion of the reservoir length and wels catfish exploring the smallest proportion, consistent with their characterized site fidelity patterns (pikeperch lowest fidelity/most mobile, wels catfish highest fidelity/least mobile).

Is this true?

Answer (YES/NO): NO